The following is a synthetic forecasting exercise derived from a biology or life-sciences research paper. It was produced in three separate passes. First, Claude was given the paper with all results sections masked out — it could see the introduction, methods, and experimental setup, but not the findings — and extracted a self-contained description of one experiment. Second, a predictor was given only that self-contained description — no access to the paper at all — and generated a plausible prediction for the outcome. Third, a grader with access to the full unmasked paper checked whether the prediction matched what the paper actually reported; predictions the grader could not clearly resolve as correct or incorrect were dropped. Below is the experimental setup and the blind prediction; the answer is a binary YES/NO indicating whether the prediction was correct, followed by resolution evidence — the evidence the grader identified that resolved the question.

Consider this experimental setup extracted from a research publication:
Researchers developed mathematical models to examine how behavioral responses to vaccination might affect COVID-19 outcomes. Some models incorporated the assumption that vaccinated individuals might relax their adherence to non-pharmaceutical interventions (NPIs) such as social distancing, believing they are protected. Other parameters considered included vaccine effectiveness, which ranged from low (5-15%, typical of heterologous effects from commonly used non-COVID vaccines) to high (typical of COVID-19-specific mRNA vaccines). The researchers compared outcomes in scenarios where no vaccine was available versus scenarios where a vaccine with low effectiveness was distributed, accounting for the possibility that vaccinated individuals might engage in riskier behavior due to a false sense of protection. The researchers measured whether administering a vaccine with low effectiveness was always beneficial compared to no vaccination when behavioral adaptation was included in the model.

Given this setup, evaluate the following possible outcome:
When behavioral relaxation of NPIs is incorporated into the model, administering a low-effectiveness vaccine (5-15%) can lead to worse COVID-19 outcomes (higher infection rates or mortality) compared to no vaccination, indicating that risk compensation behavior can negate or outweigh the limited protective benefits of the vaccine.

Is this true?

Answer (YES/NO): YES